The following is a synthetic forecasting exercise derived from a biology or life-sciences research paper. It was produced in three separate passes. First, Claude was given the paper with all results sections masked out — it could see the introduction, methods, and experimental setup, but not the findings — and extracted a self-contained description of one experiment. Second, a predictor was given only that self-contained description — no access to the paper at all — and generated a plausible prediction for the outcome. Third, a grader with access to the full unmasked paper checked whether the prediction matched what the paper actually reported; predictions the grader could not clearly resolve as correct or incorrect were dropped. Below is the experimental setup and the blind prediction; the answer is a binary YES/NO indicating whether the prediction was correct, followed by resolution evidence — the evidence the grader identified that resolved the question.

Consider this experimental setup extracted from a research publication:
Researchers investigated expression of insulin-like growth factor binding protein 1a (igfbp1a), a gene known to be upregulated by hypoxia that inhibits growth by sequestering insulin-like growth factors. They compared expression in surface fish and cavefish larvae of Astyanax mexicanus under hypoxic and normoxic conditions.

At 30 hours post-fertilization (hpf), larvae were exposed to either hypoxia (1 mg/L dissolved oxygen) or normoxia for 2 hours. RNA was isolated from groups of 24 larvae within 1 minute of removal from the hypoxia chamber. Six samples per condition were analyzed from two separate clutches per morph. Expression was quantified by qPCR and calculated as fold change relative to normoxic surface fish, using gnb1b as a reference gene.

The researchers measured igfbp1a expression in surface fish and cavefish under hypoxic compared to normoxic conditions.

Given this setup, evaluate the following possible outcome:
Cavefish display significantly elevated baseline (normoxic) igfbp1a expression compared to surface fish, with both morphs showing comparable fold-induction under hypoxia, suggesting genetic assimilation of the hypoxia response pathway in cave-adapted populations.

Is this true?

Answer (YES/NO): NO